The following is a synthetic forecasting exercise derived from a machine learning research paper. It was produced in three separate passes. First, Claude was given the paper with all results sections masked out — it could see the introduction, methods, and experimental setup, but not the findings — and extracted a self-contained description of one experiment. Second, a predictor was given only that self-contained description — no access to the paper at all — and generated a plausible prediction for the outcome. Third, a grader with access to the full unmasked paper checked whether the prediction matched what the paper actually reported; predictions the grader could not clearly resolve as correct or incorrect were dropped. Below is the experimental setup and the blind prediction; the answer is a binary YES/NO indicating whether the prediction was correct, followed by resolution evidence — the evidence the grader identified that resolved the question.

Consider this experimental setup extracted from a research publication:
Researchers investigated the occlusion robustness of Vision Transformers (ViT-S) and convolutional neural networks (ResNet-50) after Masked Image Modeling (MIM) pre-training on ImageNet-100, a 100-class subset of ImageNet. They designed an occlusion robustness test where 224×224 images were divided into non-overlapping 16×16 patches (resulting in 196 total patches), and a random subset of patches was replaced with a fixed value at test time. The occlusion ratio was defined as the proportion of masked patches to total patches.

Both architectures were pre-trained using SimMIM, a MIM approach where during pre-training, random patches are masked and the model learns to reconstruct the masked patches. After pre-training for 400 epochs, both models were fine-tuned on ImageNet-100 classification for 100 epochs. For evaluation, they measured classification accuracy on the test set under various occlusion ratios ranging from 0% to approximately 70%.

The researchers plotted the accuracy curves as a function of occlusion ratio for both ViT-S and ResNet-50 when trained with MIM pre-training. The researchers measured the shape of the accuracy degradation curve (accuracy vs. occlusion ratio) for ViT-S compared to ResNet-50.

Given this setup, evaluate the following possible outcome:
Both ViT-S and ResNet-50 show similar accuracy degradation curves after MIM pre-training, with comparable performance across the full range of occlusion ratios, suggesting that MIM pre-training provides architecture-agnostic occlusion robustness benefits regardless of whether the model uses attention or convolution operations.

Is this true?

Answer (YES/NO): NO